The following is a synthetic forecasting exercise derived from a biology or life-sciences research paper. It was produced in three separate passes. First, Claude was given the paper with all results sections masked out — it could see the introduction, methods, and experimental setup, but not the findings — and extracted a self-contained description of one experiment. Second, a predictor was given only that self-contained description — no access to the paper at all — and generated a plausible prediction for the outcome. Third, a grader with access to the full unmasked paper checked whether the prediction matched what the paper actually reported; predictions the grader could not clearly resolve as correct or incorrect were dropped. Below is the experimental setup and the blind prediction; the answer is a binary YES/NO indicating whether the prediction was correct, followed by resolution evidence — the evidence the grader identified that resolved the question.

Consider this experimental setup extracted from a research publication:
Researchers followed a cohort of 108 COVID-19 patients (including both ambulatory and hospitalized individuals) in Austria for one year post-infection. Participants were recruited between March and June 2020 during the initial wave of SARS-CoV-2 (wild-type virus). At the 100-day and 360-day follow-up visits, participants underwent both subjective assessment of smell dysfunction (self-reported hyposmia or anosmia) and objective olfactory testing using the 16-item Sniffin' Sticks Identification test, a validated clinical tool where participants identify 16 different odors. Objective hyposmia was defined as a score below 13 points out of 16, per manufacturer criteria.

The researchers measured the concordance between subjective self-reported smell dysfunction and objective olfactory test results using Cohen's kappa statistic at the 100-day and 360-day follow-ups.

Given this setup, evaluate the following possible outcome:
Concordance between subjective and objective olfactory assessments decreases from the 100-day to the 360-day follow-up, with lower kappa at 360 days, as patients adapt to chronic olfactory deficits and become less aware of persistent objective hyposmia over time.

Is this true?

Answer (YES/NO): YES